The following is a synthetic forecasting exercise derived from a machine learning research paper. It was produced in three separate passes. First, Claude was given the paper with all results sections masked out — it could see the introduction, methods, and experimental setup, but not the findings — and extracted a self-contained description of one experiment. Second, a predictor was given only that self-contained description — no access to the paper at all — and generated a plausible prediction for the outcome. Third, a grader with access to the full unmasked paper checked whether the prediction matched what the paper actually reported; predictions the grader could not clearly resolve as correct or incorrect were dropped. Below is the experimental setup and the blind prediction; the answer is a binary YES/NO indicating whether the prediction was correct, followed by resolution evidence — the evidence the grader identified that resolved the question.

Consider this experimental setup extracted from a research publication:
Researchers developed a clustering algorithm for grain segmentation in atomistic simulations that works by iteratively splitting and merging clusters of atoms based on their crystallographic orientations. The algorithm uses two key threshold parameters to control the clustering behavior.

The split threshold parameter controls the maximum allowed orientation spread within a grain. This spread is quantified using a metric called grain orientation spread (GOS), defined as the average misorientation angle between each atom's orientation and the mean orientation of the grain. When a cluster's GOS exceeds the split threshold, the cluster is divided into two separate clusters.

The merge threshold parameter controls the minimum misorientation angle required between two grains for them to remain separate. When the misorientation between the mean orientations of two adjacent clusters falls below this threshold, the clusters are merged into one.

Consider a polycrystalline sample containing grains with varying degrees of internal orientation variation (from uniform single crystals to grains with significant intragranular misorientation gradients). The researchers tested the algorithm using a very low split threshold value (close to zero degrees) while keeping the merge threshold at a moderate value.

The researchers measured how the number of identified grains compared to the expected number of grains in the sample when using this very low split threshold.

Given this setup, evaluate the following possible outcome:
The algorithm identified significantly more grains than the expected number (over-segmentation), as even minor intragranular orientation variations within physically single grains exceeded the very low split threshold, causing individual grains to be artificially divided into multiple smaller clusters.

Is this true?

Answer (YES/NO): YES